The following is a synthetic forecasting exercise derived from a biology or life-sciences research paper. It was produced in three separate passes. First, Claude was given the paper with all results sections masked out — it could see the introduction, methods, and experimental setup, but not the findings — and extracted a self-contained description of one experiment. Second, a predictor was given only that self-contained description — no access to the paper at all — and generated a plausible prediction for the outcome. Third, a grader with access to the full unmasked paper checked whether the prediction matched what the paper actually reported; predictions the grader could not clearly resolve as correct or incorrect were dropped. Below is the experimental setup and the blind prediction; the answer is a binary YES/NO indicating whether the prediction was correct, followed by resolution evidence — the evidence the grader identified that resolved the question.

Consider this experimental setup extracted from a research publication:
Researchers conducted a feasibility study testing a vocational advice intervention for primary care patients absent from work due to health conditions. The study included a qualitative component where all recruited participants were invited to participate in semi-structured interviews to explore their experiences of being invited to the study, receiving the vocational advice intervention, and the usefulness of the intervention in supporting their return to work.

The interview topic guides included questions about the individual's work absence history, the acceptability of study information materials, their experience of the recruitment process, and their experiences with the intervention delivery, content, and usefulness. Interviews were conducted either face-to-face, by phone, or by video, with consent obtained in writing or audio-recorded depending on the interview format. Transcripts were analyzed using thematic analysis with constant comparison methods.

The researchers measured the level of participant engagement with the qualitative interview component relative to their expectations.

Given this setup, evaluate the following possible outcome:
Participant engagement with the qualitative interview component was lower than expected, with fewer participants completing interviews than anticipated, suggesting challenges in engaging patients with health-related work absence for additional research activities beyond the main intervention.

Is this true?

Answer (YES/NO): YES